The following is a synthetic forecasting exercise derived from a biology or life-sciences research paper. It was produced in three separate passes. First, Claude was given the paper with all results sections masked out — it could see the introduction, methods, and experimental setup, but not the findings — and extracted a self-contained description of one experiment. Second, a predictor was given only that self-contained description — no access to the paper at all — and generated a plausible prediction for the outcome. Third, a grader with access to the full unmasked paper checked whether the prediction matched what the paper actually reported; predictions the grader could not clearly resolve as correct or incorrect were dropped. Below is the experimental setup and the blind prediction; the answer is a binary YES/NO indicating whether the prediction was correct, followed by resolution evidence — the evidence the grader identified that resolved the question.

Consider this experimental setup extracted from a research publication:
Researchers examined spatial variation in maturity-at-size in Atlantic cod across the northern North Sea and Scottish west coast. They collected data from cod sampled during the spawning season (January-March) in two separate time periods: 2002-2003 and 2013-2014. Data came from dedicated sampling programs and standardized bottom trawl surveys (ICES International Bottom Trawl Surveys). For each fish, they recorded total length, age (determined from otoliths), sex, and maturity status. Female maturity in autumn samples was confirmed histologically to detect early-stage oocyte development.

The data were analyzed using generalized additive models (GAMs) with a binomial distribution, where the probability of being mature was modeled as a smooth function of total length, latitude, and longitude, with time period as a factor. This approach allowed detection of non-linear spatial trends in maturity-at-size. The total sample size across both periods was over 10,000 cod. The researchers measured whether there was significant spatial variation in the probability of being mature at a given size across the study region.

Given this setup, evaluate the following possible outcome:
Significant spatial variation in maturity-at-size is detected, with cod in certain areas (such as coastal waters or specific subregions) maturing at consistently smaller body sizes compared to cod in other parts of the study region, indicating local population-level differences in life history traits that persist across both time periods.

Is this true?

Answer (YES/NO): YES